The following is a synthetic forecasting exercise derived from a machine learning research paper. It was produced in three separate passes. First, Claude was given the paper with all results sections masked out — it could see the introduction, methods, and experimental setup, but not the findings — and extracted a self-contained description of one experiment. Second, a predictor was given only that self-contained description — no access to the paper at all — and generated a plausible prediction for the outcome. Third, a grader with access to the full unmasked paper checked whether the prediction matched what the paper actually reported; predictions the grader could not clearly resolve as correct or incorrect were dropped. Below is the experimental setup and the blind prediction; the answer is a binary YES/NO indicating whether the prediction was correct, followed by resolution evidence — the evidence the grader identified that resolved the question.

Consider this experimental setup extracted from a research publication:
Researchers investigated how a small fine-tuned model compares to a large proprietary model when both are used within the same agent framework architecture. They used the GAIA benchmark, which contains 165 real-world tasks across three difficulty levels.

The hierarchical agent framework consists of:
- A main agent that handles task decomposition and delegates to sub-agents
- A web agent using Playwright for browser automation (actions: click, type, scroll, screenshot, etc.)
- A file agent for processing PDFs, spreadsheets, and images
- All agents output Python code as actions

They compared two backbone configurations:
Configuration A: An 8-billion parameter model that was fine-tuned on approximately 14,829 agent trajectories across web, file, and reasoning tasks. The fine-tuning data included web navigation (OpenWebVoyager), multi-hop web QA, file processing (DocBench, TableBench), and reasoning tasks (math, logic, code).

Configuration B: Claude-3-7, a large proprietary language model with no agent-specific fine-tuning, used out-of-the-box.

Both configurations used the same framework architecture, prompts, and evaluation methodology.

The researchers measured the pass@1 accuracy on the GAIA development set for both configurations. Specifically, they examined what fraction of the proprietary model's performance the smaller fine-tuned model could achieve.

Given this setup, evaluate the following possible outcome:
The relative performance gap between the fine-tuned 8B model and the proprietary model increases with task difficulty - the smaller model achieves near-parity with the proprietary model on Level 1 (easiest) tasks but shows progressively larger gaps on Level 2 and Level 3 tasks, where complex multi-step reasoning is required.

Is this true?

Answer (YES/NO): NO